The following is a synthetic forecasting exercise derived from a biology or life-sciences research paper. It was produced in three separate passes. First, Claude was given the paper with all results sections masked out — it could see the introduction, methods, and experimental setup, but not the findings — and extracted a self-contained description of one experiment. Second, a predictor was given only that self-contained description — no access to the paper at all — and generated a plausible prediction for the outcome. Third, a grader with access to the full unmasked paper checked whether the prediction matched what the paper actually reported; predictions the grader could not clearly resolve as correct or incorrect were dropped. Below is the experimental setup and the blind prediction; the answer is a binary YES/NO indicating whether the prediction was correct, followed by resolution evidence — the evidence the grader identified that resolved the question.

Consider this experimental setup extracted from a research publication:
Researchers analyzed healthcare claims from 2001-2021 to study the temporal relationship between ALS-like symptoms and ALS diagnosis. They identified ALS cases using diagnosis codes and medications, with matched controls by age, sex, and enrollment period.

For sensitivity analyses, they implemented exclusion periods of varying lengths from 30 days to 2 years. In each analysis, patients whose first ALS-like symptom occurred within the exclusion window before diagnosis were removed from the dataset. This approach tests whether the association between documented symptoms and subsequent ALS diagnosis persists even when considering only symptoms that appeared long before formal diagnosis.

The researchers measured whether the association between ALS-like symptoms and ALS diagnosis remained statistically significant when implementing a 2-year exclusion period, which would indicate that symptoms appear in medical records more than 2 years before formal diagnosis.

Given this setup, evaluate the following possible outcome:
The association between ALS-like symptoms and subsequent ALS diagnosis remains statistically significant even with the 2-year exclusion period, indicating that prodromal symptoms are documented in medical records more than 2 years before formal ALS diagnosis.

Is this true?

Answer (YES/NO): YES